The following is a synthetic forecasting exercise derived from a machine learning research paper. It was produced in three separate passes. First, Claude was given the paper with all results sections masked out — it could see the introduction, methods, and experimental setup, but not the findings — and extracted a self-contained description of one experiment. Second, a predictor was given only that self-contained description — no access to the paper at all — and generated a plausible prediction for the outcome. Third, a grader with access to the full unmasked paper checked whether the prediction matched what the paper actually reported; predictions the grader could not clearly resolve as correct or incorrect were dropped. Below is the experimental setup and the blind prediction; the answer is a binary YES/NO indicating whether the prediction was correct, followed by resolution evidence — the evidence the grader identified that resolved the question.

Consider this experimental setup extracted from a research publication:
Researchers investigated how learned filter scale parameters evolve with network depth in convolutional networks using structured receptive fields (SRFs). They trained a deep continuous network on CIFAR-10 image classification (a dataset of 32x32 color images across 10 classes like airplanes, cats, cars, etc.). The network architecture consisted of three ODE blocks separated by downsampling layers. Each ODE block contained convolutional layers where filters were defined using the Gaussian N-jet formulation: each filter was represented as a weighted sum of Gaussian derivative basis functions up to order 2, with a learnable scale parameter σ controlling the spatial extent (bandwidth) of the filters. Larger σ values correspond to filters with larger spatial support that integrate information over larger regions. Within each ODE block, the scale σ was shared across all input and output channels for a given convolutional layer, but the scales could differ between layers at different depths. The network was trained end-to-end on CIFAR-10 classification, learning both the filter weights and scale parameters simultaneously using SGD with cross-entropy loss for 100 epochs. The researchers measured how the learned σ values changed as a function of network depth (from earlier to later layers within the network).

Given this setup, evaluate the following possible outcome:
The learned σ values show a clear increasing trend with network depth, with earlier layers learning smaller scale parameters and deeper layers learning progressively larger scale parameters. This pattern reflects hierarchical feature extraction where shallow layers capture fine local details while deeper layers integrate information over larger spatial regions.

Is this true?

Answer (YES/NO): YES